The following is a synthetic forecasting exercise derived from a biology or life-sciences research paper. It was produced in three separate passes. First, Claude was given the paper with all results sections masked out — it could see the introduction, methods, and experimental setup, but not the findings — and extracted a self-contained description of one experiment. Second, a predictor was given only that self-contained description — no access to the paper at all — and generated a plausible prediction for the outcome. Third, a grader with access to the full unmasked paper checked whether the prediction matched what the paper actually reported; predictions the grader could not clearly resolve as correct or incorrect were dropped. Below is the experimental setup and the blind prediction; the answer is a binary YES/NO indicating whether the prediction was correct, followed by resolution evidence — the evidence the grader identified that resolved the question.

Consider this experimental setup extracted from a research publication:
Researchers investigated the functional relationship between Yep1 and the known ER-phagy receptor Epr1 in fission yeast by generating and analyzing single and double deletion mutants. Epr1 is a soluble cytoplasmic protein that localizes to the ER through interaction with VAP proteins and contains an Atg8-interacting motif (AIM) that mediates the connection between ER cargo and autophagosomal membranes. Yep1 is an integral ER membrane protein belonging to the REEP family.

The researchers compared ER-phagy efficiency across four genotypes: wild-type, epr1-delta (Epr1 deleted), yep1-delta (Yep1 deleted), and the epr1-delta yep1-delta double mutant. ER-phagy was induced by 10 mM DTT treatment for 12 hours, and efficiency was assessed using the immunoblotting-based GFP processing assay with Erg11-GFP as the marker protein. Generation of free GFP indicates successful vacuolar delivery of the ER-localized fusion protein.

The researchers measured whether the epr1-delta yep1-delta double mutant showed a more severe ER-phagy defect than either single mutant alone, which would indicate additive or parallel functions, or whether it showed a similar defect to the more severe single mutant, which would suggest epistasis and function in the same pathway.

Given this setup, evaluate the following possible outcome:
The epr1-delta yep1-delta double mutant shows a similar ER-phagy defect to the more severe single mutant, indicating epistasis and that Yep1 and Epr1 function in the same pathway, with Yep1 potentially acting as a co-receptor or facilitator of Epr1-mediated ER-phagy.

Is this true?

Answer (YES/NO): NO